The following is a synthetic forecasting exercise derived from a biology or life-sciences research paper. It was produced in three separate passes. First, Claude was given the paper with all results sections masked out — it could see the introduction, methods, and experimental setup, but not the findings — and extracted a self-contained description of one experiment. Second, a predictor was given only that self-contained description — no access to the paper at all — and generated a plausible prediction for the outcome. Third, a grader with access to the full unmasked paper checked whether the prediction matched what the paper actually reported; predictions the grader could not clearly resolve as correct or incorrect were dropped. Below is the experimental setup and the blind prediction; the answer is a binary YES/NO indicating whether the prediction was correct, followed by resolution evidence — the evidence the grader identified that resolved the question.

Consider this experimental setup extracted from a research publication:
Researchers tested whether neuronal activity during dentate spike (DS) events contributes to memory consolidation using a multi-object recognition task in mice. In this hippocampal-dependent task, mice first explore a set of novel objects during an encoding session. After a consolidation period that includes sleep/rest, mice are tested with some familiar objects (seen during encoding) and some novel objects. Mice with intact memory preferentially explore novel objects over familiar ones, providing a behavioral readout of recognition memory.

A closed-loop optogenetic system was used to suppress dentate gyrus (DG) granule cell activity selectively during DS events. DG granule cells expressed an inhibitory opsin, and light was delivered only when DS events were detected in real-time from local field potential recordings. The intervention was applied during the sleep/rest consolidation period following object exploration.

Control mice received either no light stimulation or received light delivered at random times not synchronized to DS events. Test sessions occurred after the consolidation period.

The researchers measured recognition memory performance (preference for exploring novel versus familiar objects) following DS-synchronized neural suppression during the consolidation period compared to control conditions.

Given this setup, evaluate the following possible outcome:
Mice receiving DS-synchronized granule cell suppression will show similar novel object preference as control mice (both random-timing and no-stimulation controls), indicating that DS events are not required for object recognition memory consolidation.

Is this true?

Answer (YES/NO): NO